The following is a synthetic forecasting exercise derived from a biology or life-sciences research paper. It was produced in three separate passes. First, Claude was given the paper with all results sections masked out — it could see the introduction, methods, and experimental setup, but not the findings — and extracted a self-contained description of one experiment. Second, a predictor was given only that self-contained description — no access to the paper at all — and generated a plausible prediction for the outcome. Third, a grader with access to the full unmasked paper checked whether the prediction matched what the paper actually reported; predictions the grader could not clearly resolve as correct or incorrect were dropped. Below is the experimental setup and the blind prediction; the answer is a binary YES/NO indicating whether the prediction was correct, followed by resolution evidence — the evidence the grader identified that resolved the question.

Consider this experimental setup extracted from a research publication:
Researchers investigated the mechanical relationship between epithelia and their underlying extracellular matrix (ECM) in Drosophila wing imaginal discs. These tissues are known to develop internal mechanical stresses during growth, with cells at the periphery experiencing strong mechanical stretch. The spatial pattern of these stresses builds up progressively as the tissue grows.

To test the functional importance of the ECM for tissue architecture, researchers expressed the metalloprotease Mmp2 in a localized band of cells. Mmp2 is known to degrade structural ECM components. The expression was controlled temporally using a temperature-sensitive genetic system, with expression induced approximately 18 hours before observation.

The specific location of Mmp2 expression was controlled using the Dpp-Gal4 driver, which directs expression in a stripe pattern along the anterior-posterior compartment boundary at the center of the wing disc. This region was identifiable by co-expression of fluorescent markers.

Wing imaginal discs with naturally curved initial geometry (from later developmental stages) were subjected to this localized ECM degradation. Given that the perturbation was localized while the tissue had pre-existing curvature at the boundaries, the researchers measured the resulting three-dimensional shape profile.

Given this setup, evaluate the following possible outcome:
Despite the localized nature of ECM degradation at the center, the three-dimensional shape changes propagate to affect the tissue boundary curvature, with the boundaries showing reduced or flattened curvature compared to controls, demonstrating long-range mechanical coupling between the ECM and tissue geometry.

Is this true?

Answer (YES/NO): NO